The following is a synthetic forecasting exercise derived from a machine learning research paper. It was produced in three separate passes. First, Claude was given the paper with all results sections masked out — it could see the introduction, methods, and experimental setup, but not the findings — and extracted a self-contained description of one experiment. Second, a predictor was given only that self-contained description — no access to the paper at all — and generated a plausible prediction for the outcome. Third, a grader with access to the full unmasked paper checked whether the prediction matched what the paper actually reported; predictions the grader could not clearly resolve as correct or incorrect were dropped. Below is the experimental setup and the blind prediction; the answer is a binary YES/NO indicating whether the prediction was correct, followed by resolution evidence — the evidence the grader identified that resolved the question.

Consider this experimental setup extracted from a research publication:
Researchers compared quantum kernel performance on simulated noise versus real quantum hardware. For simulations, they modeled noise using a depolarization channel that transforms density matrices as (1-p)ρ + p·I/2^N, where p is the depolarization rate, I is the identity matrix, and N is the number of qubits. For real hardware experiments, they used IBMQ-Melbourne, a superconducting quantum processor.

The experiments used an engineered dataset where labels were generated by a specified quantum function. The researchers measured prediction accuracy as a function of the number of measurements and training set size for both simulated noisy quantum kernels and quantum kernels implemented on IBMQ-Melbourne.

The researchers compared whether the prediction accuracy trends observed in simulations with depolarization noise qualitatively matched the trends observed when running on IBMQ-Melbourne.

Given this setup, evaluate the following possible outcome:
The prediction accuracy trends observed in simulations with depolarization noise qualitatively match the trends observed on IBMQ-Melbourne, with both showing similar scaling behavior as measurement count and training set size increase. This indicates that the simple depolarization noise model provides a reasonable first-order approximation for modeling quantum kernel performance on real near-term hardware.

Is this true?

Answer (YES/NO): YES